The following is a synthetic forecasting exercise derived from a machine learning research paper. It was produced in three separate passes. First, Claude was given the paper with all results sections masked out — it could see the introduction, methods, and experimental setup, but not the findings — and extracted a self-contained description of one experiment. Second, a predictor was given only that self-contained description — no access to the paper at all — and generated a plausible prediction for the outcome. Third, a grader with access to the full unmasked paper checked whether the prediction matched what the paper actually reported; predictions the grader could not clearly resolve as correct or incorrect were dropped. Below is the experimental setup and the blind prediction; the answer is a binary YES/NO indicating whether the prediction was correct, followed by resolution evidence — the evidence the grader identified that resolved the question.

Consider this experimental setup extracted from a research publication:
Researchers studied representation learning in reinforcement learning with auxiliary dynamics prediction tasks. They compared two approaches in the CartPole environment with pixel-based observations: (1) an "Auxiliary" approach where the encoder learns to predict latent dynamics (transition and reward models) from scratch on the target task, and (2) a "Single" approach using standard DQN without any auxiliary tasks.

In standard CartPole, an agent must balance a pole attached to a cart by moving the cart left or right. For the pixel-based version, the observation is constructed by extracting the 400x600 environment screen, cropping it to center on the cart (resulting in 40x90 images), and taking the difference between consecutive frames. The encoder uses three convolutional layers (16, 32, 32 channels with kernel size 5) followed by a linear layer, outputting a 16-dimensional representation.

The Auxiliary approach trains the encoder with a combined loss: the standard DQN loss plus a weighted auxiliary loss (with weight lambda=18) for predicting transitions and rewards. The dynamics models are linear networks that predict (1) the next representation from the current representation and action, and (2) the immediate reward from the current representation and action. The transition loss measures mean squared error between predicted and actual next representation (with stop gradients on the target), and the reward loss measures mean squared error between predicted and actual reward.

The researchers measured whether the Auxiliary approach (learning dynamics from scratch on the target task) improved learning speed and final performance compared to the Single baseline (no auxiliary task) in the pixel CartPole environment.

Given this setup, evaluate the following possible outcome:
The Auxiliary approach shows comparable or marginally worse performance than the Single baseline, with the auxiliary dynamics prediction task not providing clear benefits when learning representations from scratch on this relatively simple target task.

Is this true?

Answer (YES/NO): NO